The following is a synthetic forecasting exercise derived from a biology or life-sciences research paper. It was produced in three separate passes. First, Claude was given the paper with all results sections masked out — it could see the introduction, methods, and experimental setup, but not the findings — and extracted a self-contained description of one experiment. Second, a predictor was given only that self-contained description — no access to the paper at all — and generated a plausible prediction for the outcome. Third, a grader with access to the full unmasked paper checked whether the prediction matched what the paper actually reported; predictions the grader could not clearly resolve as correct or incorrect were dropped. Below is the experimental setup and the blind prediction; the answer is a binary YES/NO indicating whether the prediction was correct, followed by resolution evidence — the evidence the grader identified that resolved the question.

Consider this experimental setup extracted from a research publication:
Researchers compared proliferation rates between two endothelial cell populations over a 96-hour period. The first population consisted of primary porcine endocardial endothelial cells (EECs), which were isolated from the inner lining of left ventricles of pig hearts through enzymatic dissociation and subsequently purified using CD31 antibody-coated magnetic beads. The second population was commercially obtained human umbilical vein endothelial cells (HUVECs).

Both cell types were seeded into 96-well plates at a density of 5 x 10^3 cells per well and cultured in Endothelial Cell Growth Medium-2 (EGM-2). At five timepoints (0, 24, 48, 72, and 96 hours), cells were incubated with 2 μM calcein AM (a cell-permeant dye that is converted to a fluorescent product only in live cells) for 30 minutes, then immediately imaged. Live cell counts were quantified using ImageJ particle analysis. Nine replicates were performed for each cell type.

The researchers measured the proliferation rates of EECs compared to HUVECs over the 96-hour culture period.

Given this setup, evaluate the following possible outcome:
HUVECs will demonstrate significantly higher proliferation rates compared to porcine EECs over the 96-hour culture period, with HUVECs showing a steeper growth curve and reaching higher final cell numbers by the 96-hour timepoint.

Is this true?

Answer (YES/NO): NO